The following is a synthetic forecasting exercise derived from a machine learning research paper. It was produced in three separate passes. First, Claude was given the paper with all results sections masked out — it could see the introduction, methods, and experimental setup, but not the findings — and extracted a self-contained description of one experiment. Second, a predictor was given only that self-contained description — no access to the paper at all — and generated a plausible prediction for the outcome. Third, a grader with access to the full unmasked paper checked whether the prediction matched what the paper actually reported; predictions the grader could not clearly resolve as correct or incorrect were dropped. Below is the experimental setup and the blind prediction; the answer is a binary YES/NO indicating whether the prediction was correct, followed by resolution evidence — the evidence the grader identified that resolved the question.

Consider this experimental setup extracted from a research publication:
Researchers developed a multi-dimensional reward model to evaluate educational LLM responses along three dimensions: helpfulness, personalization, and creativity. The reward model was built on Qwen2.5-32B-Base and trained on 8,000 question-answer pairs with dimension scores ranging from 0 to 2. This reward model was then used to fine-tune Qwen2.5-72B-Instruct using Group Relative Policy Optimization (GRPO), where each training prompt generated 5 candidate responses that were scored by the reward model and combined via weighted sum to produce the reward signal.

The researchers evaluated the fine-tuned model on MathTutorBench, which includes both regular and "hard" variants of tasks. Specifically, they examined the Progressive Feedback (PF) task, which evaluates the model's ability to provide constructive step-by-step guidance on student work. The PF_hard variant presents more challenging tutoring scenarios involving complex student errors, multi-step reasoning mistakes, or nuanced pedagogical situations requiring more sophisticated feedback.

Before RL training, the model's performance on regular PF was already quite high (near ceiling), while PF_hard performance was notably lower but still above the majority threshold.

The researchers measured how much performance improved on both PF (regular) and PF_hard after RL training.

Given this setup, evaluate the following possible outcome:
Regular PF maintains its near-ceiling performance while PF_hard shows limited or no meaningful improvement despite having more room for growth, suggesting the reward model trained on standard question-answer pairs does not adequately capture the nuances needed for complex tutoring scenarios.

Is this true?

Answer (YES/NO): NO